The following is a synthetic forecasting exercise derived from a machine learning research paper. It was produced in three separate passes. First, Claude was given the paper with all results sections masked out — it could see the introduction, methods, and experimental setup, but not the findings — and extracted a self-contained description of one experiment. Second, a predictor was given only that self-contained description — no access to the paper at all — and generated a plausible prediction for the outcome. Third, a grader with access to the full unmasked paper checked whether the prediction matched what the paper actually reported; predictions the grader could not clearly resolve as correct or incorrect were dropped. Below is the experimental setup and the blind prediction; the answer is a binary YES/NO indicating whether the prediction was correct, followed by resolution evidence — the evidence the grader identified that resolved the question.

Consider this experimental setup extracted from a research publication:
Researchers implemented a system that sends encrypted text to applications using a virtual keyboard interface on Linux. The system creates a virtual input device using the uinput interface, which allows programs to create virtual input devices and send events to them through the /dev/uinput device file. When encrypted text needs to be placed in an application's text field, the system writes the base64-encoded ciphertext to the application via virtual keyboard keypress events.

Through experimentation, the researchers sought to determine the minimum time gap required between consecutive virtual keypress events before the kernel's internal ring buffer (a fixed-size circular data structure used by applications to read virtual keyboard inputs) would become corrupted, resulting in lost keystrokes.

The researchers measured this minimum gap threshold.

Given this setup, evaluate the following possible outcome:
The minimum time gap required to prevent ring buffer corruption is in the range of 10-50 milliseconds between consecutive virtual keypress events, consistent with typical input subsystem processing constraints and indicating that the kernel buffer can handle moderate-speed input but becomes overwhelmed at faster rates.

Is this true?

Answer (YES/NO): NO